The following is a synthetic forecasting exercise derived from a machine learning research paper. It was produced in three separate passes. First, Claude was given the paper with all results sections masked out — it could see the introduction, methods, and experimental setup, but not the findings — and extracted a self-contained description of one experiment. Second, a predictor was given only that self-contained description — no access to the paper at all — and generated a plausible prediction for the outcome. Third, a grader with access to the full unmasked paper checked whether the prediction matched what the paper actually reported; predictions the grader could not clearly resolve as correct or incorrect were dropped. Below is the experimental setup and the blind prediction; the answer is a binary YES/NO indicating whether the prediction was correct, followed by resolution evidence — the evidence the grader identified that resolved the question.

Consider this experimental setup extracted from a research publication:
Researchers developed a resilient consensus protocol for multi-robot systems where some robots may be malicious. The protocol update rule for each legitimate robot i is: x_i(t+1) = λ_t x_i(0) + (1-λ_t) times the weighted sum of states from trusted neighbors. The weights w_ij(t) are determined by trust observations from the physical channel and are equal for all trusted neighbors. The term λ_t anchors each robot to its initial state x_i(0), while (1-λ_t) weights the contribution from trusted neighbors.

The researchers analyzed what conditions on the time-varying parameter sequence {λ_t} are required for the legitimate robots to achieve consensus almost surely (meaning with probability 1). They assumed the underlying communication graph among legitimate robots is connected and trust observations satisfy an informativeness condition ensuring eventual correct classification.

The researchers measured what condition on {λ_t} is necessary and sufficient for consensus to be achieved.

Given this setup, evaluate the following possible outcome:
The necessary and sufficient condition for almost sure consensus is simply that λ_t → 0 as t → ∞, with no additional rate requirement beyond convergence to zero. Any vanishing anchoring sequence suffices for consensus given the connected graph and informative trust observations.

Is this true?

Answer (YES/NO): NO